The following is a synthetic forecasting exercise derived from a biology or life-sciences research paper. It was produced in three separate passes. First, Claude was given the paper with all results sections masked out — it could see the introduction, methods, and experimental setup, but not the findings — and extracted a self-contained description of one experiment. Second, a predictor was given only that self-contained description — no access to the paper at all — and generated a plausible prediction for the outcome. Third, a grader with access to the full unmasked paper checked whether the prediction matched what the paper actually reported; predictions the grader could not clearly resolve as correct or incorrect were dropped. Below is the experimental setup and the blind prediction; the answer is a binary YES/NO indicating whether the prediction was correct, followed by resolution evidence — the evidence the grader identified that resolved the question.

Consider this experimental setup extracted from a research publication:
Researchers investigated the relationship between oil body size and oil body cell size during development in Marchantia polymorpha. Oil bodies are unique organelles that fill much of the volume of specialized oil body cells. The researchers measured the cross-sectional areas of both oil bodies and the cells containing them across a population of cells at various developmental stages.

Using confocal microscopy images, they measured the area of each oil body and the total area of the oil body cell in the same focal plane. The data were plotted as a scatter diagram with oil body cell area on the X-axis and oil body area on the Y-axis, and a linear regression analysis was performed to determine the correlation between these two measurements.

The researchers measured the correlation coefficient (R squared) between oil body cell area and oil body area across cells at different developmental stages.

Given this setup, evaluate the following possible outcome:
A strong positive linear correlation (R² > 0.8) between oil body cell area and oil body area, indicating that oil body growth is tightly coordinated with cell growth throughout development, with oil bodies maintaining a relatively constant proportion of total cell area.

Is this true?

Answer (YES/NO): YES